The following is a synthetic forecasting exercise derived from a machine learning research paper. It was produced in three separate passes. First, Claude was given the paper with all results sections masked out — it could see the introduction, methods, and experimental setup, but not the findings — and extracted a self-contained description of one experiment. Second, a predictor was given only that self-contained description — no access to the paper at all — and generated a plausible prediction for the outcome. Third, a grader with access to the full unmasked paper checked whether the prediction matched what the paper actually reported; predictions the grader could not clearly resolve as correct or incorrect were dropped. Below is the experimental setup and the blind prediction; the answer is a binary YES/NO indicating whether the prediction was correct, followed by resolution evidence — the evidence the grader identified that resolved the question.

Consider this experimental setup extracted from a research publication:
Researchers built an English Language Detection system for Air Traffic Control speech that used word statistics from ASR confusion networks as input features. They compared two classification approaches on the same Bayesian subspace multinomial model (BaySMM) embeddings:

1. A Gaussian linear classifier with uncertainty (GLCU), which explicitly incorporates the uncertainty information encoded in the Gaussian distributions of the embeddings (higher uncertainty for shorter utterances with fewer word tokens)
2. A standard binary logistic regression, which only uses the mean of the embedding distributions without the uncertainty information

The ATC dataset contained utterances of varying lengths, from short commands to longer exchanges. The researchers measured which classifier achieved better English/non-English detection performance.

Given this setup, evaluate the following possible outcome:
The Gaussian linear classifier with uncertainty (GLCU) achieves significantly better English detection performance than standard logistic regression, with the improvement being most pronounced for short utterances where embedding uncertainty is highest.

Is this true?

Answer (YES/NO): NO